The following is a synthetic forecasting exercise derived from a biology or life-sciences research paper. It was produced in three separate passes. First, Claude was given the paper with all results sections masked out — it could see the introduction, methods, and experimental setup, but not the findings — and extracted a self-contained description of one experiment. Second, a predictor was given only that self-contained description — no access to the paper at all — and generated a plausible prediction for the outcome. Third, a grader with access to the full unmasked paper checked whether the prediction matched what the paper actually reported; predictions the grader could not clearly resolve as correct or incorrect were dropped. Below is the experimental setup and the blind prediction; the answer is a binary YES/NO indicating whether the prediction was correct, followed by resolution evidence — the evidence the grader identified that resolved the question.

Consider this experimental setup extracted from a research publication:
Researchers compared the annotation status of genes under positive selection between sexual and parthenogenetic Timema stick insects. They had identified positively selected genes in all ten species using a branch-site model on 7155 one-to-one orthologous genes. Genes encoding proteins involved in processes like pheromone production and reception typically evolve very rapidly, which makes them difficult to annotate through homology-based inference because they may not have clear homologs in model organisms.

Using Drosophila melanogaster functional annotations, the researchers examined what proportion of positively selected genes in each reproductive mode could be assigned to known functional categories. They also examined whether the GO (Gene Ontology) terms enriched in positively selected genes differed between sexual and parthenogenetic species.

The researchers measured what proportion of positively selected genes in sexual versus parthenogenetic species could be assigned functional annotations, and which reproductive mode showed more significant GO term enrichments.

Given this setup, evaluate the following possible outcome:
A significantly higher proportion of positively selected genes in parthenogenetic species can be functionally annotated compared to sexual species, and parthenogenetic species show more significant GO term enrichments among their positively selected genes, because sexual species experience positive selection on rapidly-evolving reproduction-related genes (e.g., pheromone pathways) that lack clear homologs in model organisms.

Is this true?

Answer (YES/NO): YES